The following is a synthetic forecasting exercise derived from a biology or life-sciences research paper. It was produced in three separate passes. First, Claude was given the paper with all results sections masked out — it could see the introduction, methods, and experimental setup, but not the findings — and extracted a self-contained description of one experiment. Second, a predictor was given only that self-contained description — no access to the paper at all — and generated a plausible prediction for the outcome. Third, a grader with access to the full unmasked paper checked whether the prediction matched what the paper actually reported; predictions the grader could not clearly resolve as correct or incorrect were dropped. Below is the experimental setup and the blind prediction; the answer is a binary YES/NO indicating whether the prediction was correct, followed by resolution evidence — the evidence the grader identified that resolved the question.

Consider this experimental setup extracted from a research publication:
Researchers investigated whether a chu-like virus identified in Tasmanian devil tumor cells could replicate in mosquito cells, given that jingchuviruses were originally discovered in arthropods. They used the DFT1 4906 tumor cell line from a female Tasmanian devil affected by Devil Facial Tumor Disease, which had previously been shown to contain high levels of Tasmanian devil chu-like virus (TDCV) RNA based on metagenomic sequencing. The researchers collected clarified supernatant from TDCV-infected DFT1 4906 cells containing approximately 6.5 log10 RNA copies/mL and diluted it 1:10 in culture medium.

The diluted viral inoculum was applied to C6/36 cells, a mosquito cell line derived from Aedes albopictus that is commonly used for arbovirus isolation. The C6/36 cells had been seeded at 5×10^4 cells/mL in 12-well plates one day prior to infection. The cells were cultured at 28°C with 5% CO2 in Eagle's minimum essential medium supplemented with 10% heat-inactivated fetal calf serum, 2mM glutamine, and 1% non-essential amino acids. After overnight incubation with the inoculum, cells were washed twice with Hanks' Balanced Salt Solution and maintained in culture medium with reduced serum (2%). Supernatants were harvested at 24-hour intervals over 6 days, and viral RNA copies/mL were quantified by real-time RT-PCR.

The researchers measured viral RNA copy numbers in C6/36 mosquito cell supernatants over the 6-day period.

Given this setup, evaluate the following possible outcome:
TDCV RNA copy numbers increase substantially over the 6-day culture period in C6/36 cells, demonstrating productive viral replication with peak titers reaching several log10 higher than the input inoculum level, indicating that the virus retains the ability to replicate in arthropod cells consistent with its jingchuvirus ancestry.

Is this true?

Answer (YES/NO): NO